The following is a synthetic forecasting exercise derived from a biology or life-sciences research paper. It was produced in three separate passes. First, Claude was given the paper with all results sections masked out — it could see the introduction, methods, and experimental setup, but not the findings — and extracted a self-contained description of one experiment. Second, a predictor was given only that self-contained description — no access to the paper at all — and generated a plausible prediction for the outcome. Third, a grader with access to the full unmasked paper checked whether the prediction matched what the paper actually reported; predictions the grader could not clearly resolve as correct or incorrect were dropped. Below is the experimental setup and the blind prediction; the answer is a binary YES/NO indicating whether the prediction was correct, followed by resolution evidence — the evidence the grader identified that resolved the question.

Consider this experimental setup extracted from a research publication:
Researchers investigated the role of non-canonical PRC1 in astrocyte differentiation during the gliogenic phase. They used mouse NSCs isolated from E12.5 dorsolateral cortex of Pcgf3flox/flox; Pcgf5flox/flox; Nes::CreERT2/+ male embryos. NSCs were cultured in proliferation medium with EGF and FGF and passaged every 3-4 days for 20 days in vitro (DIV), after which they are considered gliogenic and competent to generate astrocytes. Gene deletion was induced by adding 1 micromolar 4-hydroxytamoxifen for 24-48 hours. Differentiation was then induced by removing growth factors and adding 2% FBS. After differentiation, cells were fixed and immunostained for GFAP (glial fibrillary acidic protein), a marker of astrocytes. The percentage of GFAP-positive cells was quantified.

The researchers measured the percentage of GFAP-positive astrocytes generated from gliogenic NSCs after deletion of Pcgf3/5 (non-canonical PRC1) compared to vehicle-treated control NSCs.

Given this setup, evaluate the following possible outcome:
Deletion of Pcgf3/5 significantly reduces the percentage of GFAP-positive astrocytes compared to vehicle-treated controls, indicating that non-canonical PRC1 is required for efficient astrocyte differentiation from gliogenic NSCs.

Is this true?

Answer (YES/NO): NO